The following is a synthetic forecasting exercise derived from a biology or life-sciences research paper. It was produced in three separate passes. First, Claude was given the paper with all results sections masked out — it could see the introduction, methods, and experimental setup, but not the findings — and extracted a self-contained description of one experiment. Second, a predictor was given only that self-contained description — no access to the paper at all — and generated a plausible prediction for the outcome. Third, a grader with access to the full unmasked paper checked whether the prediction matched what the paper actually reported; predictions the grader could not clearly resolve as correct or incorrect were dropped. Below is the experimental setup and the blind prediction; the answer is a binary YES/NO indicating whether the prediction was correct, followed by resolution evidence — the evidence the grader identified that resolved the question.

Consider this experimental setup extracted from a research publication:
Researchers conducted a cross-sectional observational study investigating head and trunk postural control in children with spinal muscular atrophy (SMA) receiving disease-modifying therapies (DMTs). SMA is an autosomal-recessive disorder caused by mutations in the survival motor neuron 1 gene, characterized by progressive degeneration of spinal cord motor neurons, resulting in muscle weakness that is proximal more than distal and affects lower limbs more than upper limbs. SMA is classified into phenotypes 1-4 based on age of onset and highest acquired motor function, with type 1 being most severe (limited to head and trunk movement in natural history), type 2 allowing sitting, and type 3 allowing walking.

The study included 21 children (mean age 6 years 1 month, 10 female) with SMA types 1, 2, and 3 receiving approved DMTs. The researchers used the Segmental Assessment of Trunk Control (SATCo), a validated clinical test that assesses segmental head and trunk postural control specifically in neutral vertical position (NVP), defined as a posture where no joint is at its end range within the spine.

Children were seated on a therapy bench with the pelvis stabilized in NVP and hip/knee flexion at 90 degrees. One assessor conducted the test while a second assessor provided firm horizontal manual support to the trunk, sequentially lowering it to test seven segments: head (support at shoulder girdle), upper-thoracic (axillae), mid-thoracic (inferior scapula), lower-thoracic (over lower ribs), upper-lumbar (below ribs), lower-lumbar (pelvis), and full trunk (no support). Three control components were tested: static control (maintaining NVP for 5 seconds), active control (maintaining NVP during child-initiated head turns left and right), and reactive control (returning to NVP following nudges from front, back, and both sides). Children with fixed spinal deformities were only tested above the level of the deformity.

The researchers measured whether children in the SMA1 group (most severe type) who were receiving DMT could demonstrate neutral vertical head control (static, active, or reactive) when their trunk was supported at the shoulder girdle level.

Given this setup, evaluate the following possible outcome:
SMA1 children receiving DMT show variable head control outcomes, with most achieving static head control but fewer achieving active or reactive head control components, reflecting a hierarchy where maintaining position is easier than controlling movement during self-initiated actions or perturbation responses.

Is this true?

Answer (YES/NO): NO